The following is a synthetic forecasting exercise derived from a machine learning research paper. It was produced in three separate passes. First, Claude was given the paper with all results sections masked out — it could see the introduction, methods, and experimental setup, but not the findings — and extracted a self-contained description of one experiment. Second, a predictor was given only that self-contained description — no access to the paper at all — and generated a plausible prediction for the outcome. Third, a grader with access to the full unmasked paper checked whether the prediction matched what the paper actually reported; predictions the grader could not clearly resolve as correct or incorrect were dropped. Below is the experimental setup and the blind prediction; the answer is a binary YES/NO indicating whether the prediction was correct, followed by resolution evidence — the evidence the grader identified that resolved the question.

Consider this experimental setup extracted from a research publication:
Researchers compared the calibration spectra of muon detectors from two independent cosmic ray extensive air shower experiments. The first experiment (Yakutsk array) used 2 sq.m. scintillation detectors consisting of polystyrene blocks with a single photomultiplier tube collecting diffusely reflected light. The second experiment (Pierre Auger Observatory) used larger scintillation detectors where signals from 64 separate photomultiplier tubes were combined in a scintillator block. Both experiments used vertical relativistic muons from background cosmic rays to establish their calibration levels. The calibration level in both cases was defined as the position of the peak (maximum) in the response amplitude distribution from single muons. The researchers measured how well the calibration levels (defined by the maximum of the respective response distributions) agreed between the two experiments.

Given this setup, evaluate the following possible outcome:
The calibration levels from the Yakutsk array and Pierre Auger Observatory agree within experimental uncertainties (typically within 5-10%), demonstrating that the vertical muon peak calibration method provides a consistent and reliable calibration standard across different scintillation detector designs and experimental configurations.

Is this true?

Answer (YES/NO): YES